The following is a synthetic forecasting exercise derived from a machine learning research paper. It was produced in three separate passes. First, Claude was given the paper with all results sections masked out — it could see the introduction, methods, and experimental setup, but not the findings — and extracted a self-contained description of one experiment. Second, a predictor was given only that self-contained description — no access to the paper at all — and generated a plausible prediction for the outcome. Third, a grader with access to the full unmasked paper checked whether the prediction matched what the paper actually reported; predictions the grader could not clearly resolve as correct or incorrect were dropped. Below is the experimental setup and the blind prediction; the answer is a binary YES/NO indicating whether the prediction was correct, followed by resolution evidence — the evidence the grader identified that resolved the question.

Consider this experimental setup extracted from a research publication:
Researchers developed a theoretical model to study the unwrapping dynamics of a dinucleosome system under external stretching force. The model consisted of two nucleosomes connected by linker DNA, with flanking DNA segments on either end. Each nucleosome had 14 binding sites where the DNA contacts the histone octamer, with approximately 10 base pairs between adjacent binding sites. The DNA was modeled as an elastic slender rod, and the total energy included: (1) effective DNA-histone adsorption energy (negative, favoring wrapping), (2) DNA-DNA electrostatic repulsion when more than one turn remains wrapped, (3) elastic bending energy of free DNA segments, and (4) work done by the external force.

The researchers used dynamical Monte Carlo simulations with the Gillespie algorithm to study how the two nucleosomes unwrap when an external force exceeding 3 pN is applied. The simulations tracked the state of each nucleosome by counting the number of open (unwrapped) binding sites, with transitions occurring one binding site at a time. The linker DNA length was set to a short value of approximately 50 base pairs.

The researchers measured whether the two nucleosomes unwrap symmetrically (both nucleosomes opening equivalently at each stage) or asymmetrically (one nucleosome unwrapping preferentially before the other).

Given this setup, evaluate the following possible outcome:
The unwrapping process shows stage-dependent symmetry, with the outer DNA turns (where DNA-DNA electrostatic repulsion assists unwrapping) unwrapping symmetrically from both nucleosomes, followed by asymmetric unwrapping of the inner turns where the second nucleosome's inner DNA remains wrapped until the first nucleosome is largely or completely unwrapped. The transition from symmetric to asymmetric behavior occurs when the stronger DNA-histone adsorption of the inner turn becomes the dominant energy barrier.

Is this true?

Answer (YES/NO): NO